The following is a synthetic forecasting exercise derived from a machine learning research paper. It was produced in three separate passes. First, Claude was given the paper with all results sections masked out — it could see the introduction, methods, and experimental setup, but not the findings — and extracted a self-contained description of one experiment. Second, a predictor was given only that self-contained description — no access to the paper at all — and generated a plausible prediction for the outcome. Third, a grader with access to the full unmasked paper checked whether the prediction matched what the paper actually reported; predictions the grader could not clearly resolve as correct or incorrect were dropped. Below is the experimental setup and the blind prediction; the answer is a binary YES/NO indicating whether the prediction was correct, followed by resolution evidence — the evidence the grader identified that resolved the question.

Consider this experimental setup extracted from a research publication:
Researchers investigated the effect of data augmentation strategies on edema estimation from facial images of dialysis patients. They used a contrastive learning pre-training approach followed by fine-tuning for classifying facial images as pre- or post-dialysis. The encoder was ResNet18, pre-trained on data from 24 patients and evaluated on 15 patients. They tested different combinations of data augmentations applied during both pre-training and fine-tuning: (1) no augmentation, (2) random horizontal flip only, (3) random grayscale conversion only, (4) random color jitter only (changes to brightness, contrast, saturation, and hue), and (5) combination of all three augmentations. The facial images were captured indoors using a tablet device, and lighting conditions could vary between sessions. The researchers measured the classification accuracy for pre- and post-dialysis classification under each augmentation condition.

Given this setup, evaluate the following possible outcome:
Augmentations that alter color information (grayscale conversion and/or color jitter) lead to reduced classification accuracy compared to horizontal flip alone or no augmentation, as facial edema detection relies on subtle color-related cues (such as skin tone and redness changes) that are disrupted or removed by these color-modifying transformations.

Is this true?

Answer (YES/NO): NO